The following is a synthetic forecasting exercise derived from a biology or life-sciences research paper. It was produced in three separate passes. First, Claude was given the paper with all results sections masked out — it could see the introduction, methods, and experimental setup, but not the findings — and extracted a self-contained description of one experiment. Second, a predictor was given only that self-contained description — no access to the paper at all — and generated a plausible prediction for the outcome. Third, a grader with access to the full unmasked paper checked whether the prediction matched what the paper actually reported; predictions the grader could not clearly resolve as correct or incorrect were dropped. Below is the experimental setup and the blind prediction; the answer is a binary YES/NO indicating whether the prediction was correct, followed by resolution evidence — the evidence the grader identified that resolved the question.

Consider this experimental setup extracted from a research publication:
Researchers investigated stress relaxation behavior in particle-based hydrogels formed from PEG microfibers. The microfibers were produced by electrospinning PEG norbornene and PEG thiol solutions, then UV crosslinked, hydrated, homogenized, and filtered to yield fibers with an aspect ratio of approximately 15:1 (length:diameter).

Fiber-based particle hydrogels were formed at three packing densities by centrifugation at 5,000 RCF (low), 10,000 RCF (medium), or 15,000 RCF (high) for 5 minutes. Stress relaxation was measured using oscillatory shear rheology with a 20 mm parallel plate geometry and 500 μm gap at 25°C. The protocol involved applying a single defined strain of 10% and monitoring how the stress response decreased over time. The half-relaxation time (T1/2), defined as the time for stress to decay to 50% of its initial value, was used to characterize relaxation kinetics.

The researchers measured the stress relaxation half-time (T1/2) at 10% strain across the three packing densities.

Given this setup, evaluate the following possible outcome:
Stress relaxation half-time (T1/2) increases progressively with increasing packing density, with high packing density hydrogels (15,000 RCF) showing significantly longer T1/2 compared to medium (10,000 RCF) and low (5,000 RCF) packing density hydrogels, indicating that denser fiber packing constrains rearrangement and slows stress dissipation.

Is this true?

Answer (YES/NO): YES